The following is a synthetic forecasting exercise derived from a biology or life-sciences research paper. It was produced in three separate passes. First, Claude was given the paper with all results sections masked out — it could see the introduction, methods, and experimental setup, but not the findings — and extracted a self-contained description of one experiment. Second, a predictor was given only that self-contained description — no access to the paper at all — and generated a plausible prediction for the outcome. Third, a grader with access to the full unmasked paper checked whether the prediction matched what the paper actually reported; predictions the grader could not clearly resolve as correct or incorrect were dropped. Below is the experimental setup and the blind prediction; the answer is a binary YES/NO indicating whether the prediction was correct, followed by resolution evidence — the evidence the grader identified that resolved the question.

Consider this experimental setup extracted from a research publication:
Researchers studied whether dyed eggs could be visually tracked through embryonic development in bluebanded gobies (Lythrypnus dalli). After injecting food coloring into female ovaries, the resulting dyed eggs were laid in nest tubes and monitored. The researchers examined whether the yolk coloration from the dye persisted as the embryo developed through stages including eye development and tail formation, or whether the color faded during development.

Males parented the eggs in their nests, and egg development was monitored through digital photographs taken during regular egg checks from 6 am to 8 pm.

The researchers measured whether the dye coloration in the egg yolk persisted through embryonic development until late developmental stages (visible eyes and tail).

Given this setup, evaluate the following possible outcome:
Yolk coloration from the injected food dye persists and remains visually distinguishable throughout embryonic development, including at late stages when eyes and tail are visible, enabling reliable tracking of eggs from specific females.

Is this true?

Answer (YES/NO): YES